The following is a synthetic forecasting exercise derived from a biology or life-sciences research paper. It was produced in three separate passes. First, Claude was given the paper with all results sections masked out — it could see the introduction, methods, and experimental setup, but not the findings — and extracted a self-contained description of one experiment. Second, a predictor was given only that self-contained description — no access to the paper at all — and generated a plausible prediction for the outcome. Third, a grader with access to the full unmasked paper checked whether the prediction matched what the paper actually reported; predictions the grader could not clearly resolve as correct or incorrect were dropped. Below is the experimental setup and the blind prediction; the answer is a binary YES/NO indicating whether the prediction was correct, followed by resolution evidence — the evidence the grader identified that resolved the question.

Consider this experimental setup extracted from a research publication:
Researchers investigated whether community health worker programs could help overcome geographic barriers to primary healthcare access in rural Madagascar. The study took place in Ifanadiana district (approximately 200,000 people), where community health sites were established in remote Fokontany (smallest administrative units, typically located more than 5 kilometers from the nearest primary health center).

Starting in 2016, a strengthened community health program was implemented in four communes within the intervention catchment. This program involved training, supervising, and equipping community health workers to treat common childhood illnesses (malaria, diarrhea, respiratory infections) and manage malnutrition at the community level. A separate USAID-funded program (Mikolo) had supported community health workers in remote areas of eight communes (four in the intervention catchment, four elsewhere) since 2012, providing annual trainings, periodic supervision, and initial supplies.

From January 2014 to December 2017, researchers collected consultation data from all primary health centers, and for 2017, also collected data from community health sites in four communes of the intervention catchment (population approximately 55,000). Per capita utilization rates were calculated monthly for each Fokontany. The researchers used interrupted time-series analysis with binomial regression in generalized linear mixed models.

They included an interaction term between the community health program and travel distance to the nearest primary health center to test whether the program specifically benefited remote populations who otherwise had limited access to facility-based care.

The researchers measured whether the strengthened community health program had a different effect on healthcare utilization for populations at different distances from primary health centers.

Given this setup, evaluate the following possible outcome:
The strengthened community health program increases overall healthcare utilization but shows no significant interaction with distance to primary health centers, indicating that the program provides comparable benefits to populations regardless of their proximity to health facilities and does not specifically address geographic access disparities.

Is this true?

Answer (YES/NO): NO